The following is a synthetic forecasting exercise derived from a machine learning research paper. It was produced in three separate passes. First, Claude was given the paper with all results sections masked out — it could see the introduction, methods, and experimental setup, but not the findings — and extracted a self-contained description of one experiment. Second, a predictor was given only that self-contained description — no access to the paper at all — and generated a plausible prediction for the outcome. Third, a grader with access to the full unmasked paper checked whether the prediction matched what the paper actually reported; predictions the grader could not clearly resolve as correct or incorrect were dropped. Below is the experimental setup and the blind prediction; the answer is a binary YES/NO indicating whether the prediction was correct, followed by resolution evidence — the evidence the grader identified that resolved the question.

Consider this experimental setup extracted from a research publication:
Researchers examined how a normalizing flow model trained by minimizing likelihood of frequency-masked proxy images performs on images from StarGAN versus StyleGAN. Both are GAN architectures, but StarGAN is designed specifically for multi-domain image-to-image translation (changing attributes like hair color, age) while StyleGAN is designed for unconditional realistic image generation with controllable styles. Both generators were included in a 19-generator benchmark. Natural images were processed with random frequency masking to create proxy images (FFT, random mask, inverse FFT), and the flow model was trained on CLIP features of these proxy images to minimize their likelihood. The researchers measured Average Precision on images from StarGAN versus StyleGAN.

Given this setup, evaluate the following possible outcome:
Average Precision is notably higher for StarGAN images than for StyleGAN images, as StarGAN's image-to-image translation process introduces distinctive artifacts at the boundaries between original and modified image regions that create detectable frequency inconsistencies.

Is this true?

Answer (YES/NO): YES